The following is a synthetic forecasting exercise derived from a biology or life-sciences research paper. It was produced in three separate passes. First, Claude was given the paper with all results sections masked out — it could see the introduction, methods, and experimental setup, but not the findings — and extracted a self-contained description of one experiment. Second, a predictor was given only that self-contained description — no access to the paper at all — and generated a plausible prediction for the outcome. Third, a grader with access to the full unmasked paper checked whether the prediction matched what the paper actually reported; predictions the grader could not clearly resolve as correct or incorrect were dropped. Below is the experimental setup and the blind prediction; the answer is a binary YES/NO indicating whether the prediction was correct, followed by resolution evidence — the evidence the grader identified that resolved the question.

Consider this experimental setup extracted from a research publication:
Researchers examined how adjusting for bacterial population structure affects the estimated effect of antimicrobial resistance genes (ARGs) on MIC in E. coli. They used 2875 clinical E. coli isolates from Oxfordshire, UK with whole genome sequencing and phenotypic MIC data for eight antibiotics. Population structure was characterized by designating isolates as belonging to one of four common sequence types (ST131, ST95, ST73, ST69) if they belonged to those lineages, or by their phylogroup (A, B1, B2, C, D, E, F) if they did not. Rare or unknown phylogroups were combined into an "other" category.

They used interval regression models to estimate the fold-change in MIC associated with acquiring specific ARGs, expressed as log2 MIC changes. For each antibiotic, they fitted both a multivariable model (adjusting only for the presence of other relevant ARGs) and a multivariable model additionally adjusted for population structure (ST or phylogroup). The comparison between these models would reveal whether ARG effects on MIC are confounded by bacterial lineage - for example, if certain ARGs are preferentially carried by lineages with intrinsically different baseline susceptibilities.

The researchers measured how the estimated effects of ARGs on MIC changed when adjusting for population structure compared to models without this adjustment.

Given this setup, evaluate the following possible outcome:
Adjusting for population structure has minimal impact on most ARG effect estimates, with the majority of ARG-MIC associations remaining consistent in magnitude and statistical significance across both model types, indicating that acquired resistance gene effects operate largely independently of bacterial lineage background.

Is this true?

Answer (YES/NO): YES